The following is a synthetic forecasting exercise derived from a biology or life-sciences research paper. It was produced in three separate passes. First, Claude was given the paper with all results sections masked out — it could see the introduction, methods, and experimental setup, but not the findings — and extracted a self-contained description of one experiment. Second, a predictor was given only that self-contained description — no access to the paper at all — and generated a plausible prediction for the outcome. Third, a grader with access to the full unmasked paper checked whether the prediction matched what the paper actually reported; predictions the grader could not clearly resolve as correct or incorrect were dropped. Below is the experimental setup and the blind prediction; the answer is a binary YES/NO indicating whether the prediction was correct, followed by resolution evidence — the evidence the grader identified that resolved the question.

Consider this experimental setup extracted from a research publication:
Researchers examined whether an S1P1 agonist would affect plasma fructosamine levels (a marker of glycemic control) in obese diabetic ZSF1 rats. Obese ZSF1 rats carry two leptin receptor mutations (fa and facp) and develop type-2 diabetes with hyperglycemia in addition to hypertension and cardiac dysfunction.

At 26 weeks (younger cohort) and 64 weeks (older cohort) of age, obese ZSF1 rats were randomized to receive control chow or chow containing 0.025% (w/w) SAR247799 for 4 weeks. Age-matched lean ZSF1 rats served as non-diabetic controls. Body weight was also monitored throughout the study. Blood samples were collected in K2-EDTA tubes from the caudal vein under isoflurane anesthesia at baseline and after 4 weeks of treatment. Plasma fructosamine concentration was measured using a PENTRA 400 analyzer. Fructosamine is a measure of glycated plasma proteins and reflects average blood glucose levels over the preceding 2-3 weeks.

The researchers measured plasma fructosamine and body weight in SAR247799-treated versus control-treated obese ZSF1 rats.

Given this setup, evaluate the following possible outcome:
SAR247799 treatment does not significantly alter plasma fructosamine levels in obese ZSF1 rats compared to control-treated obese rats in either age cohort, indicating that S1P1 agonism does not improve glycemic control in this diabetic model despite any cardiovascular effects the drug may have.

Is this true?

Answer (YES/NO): YES